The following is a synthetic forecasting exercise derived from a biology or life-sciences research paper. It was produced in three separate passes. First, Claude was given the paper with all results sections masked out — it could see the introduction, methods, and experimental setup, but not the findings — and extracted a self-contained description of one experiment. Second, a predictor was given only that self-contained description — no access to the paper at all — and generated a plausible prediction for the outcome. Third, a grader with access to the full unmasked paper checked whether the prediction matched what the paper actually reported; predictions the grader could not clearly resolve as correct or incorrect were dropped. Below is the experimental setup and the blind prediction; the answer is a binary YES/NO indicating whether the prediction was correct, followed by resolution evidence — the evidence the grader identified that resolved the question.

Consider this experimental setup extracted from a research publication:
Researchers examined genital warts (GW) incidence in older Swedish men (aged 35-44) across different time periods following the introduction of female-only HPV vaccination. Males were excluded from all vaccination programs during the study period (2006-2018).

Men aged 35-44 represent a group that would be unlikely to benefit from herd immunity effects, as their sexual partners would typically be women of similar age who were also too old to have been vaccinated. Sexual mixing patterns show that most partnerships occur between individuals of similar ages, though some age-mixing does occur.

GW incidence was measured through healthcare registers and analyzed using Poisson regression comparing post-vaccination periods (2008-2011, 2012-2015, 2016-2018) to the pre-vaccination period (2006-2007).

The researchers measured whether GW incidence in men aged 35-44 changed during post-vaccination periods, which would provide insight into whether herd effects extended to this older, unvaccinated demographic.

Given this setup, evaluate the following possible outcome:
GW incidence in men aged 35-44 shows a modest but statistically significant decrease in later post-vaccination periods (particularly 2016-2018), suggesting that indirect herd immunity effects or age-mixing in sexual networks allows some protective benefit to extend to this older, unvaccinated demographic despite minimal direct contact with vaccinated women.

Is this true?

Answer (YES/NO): NO